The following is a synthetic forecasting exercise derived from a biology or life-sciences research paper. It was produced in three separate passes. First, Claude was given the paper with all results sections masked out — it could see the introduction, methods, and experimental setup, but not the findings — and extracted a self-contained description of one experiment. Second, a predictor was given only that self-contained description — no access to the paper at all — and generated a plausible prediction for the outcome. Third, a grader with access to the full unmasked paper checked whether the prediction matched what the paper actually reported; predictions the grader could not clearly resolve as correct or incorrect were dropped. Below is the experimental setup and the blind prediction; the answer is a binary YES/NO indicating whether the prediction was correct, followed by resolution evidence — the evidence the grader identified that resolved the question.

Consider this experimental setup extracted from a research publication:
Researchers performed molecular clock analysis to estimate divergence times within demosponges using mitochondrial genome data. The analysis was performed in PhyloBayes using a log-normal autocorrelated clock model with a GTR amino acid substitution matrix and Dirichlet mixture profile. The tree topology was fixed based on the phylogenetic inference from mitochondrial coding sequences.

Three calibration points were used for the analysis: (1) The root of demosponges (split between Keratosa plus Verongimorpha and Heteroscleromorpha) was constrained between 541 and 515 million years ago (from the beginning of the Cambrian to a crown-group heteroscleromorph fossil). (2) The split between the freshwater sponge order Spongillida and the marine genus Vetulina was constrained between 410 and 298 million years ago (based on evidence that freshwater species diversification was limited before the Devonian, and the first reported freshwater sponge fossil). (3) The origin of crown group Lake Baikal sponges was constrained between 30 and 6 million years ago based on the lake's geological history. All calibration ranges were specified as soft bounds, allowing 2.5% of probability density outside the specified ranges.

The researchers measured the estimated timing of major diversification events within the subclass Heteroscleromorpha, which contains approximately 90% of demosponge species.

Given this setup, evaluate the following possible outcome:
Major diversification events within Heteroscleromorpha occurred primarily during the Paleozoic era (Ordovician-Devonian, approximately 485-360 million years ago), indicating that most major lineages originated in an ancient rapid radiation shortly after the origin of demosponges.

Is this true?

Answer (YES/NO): YES